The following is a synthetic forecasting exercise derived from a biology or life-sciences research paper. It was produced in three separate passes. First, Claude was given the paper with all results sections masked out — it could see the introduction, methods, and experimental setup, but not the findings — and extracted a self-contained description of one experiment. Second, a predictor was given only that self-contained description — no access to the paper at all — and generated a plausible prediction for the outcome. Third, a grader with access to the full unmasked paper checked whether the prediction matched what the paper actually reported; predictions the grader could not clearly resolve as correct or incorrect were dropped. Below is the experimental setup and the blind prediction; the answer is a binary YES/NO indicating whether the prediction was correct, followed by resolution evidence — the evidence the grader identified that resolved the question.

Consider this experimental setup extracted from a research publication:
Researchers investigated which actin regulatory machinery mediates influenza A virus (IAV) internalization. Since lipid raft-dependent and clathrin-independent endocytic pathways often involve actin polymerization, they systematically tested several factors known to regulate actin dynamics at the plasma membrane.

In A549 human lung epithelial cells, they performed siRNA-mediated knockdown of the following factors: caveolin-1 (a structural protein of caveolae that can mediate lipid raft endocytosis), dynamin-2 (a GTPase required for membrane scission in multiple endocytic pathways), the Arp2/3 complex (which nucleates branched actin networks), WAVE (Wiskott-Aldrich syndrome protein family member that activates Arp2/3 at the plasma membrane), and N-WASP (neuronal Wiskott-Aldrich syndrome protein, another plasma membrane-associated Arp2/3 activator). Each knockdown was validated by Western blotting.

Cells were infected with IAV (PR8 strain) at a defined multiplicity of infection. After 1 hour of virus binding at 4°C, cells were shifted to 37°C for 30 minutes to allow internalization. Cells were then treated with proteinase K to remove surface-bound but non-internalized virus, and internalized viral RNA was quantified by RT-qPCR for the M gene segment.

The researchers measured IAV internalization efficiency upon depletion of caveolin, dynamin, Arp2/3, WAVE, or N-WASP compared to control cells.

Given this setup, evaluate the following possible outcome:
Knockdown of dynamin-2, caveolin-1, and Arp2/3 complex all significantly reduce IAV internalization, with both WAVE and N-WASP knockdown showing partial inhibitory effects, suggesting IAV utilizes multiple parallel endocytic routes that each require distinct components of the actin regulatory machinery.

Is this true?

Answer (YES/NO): NO